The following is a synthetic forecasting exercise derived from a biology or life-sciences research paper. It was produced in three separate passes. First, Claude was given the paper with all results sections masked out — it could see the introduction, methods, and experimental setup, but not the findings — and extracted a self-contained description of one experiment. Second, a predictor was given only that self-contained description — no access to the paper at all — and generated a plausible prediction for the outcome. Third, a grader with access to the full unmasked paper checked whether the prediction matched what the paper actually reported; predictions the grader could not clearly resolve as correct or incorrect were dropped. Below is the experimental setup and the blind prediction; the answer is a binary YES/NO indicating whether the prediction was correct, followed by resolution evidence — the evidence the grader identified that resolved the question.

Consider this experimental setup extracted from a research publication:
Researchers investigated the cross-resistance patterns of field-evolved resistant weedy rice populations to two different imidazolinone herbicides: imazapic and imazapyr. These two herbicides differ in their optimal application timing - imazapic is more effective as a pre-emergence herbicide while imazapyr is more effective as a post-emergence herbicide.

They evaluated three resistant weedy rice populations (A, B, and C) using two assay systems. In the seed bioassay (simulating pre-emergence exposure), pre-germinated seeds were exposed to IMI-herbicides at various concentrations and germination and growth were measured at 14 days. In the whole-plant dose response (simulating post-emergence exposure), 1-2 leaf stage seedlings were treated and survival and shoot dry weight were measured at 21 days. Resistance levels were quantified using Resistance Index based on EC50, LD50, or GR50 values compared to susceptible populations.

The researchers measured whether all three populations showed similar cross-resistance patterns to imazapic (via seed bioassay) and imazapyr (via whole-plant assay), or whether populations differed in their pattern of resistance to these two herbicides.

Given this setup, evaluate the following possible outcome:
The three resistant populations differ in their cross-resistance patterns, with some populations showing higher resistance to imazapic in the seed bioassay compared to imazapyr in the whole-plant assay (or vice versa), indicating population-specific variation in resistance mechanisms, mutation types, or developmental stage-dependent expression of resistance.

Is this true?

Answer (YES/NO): YES